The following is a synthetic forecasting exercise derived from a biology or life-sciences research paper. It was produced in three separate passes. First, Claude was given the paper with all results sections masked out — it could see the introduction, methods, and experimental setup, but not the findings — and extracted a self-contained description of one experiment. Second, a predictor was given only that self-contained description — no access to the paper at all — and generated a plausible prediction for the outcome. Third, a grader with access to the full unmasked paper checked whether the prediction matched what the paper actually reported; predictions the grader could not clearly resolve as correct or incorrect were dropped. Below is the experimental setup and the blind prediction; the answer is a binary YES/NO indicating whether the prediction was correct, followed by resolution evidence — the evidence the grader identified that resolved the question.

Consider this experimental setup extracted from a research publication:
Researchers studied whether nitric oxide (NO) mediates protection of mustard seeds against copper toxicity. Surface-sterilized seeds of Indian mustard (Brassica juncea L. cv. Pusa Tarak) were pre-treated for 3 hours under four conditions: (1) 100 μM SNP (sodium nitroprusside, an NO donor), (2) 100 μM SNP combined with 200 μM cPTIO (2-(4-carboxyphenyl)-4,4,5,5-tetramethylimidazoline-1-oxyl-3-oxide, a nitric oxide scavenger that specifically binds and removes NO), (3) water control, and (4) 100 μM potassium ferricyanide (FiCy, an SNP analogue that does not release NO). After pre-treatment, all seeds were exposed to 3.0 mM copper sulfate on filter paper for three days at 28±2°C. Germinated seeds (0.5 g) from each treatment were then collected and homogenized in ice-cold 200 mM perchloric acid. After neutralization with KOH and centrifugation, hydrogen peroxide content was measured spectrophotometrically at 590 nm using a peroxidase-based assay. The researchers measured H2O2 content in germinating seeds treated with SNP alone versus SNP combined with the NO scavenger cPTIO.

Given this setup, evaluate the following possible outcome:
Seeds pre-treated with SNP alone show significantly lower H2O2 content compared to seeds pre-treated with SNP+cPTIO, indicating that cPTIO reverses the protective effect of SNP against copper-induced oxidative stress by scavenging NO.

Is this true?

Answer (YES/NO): YES